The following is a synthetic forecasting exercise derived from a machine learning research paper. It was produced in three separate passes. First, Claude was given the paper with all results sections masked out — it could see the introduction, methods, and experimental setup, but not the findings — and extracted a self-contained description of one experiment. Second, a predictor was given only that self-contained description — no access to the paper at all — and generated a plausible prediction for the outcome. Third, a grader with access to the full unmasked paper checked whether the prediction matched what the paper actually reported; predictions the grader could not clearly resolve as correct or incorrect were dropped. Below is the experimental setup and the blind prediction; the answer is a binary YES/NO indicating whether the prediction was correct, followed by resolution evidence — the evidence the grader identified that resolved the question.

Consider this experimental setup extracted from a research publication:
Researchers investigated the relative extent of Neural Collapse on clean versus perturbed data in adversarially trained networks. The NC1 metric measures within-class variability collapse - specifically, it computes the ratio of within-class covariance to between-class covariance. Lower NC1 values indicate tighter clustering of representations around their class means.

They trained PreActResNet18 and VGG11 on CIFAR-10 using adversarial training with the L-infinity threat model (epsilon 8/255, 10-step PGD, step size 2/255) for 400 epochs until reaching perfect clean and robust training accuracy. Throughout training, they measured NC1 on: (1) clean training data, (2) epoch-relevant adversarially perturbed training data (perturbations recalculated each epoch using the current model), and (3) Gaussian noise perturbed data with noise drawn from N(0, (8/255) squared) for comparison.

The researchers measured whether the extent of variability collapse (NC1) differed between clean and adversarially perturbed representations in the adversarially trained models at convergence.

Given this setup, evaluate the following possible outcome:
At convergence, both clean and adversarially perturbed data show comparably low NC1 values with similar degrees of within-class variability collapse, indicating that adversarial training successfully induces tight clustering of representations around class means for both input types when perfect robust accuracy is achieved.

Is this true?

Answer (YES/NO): NO